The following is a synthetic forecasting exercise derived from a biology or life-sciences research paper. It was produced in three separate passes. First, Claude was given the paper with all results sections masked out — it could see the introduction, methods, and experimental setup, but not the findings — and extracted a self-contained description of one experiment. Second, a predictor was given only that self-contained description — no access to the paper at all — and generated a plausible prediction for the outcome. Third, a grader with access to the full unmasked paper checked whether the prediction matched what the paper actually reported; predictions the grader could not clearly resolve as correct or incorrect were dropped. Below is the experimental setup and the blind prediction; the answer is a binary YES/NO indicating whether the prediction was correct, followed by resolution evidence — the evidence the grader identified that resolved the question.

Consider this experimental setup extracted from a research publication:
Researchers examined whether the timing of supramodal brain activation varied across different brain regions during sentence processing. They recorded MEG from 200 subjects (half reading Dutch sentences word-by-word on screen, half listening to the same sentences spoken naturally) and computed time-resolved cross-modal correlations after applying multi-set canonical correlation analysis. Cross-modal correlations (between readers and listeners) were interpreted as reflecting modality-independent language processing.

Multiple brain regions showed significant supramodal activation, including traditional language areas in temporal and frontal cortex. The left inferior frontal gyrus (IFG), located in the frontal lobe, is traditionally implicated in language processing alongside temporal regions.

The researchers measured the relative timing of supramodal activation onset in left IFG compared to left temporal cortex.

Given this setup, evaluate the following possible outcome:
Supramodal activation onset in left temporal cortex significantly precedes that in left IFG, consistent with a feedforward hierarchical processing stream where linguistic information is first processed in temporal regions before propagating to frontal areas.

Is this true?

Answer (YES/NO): NO